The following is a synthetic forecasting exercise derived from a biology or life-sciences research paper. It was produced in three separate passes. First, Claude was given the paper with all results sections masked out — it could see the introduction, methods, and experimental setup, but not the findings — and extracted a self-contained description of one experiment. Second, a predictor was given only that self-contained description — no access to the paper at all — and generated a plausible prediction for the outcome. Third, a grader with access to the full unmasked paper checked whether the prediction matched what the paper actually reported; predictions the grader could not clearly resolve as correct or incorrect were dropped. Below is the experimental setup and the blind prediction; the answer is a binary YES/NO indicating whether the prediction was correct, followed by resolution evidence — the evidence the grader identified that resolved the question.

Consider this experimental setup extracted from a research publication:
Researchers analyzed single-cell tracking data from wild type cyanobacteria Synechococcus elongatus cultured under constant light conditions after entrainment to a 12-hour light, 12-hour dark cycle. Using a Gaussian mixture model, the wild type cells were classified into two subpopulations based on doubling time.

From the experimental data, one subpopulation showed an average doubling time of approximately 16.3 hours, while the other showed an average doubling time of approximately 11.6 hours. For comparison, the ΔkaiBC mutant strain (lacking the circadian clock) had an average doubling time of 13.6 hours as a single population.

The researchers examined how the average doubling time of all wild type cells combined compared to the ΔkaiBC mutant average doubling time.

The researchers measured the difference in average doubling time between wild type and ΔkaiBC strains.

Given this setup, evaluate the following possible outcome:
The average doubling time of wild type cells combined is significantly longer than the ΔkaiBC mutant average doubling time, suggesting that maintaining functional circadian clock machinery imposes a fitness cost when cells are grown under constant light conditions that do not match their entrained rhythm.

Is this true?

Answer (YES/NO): NO